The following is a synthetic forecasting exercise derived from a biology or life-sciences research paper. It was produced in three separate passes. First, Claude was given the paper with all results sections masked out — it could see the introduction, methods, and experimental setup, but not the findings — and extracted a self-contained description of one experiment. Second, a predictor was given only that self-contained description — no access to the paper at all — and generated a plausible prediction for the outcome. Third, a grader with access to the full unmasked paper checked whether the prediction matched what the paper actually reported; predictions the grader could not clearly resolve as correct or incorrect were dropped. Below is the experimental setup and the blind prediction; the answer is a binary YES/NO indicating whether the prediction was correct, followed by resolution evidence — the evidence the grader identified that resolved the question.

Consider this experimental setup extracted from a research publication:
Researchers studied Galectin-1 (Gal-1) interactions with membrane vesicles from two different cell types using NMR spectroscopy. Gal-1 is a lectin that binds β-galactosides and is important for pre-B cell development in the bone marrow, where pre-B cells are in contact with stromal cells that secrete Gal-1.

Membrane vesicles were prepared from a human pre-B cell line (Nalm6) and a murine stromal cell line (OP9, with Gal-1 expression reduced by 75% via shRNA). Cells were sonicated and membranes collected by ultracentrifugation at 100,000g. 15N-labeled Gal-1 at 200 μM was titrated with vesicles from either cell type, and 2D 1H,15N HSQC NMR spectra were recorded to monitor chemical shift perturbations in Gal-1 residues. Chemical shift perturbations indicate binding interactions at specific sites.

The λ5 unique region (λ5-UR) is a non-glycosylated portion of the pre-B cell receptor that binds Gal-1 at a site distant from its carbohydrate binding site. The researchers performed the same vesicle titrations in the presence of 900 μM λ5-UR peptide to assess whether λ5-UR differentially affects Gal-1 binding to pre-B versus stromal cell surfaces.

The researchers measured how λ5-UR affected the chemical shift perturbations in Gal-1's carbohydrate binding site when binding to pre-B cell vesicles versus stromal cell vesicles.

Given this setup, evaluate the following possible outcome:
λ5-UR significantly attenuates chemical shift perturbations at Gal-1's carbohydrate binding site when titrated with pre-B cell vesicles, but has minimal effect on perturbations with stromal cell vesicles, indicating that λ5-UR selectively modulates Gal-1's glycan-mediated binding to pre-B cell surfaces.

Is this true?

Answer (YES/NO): NO